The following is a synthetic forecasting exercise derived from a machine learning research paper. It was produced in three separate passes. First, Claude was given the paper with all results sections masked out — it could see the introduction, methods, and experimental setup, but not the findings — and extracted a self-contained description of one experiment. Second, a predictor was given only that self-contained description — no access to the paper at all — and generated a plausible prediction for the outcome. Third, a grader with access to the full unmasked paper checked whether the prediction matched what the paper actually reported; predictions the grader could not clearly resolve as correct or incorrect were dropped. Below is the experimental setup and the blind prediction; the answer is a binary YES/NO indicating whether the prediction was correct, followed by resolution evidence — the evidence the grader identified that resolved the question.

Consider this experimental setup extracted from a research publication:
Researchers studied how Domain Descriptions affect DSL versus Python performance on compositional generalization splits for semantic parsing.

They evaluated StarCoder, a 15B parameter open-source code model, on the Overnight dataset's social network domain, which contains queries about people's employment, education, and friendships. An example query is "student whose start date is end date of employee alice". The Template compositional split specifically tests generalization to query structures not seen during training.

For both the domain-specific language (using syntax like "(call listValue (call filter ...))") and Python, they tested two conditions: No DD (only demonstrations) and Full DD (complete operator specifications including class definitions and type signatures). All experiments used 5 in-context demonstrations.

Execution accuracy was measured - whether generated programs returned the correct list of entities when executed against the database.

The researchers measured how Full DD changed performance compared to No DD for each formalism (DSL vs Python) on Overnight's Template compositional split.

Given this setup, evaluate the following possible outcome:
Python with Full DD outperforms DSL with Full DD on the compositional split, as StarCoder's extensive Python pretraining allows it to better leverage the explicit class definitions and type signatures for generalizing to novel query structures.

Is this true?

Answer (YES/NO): YES